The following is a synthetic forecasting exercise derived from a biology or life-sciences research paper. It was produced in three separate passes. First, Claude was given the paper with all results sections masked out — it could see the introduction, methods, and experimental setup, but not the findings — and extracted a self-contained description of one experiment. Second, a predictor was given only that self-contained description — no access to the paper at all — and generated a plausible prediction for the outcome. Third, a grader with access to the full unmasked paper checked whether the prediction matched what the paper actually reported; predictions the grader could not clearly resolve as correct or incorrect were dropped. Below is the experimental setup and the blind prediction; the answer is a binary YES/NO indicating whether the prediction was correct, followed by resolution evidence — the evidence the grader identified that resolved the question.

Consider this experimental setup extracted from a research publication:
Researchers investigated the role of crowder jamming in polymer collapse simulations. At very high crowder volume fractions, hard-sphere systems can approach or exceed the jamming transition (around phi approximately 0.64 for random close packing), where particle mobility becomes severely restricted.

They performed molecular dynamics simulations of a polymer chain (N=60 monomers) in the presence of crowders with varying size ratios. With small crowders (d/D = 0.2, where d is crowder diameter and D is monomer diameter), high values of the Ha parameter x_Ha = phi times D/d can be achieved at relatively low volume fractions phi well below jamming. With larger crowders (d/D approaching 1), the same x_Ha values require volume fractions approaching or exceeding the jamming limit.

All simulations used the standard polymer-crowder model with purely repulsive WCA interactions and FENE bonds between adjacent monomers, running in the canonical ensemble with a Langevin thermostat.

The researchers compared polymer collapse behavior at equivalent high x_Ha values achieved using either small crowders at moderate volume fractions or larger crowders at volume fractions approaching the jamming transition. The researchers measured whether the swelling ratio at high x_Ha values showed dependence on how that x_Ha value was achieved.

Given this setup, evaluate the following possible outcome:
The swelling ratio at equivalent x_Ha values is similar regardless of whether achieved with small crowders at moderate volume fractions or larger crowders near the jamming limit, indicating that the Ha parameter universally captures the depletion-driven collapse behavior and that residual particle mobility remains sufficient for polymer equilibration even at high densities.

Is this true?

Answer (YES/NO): NO